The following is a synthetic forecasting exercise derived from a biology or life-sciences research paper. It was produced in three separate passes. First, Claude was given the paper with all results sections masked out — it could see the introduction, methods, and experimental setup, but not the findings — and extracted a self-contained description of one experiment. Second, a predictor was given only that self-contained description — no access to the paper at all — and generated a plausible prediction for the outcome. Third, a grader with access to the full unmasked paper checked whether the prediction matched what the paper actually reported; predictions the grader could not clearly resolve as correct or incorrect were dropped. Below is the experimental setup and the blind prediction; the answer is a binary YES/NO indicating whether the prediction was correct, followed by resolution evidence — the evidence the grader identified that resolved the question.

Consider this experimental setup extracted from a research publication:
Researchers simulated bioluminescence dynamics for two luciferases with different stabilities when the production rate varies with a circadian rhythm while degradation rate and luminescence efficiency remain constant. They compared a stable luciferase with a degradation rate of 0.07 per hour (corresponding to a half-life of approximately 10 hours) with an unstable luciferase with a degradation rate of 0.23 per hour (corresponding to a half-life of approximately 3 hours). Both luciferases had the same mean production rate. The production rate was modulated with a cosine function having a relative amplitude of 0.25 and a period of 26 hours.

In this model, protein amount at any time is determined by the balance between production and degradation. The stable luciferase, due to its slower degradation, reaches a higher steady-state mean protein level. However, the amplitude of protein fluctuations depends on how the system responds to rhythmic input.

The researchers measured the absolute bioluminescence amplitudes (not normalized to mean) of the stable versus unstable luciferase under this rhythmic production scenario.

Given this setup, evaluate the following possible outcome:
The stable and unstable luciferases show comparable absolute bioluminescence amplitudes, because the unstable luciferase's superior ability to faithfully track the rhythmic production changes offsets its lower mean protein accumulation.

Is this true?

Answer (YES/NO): YES